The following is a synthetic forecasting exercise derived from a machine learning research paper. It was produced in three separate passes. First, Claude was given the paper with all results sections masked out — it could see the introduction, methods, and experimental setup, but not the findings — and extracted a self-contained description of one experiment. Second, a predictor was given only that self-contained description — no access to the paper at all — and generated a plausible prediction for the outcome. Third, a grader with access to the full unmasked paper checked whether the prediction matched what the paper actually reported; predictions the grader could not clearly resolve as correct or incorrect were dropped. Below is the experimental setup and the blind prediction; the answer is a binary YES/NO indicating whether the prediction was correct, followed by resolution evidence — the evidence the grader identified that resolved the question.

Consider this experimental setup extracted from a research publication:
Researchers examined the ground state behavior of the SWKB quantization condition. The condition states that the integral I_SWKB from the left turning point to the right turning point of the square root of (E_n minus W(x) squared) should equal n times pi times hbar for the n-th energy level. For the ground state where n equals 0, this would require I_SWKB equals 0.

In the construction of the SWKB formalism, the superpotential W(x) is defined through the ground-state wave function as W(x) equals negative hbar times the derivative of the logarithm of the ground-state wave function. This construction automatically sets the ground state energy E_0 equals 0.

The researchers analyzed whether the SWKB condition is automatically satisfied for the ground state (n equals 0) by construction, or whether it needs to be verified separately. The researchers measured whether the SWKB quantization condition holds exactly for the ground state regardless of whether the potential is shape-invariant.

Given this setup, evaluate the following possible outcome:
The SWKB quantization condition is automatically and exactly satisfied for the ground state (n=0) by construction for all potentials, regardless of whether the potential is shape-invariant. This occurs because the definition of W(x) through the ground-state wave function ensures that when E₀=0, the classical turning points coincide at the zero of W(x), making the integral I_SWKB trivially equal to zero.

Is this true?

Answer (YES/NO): YES